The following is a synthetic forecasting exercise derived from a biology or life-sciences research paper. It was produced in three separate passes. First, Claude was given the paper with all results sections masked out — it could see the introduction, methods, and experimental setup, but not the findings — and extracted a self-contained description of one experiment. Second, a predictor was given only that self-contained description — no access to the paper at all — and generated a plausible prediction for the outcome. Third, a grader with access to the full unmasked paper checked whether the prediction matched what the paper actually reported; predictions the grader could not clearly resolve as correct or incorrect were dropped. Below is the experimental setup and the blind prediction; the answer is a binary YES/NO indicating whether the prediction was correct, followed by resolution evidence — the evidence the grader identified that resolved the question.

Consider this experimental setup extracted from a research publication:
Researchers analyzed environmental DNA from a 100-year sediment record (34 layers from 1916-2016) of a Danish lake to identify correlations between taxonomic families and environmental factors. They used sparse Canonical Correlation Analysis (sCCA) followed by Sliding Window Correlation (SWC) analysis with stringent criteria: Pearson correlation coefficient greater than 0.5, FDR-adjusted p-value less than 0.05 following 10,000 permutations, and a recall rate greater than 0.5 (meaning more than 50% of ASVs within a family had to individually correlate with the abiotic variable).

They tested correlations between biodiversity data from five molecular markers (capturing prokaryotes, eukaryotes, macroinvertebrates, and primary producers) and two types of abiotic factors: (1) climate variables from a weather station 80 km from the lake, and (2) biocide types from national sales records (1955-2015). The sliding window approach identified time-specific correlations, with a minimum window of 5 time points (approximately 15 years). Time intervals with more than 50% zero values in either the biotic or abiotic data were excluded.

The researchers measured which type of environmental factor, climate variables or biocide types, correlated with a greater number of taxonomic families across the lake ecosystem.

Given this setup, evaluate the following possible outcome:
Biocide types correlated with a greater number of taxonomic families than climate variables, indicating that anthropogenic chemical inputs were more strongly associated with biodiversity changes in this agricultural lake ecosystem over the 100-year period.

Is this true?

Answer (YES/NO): NO